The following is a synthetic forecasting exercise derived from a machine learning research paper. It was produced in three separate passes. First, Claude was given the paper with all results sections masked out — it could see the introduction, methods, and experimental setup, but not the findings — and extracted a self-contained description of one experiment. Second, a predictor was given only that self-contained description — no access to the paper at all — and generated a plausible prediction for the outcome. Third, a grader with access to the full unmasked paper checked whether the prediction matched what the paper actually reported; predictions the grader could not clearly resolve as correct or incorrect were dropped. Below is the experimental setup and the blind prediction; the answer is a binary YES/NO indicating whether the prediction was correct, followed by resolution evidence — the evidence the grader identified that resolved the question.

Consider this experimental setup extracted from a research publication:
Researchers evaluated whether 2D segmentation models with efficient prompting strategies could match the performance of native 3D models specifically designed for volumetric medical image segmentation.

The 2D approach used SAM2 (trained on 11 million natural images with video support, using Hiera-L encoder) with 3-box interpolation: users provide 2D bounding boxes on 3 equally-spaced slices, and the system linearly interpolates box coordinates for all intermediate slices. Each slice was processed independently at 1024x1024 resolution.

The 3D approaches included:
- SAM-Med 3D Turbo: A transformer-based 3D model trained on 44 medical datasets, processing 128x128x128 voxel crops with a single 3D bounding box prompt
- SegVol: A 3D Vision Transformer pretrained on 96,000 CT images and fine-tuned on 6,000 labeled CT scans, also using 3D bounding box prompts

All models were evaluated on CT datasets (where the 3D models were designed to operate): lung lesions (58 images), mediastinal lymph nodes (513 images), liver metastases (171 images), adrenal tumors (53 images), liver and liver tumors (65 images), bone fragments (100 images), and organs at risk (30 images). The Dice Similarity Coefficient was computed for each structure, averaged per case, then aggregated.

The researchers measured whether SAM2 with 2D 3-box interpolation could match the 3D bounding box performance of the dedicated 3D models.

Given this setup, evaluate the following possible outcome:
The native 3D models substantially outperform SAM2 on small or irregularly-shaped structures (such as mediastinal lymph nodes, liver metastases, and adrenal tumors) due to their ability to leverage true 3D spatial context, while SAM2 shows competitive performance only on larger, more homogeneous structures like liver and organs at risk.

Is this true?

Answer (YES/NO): NO